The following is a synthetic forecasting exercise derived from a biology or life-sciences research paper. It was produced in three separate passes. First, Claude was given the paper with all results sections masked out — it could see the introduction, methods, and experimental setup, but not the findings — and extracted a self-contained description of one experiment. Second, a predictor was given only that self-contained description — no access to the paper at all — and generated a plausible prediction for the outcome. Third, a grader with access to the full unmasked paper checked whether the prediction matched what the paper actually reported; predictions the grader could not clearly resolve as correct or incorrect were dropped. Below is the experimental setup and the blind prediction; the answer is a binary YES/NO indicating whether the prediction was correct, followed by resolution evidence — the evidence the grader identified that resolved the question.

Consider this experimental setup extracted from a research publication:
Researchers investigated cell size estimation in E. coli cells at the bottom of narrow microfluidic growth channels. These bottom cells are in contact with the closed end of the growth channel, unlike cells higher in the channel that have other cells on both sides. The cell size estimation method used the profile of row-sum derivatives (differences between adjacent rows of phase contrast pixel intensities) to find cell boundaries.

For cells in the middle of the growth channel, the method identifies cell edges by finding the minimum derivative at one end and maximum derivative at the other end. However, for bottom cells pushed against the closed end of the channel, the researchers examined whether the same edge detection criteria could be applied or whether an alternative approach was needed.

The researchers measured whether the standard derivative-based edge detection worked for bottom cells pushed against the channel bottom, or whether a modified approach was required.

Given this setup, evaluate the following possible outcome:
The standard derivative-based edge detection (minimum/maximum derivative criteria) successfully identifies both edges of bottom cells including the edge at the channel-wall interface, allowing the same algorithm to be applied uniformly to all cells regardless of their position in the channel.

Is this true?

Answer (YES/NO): NO